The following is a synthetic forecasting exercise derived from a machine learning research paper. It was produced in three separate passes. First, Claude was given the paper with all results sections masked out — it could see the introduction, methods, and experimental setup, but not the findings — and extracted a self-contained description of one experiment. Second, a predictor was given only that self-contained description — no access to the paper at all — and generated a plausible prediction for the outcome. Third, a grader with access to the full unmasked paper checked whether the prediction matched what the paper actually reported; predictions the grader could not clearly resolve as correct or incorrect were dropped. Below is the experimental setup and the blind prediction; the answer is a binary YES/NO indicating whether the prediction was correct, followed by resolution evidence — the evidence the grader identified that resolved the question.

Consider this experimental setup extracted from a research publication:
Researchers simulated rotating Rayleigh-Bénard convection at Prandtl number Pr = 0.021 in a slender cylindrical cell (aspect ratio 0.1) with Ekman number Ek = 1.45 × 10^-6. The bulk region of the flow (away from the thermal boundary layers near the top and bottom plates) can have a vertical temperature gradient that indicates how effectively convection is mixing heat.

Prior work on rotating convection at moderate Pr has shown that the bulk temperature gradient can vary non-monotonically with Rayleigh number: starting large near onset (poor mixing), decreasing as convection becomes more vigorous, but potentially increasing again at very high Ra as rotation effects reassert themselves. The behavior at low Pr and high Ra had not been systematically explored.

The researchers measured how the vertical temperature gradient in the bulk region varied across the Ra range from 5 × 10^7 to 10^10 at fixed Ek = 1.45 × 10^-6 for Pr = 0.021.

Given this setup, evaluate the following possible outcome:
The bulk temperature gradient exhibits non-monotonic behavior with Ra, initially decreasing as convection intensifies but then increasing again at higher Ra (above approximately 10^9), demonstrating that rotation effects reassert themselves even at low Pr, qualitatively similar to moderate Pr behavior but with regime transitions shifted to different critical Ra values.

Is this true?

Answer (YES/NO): NO